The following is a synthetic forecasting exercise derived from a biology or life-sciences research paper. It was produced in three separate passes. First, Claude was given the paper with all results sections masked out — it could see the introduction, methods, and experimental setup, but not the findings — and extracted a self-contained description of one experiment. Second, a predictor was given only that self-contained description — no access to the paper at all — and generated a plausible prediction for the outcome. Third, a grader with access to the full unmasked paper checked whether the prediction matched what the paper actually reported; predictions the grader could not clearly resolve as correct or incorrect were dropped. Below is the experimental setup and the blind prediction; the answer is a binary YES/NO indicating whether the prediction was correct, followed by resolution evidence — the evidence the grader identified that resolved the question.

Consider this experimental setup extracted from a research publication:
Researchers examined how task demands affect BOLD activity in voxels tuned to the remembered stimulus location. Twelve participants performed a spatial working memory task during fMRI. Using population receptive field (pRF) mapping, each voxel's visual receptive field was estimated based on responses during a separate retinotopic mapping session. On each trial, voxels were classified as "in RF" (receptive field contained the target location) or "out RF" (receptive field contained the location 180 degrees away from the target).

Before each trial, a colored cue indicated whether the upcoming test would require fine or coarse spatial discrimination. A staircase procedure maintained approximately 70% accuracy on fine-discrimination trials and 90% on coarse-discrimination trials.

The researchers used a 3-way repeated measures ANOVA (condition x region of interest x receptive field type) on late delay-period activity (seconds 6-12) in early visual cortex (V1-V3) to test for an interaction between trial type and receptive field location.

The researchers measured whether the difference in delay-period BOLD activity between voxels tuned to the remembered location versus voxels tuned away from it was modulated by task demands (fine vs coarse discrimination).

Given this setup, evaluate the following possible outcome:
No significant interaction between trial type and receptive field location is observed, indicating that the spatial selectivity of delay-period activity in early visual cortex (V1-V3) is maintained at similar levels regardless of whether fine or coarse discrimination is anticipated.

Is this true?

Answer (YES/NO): YES